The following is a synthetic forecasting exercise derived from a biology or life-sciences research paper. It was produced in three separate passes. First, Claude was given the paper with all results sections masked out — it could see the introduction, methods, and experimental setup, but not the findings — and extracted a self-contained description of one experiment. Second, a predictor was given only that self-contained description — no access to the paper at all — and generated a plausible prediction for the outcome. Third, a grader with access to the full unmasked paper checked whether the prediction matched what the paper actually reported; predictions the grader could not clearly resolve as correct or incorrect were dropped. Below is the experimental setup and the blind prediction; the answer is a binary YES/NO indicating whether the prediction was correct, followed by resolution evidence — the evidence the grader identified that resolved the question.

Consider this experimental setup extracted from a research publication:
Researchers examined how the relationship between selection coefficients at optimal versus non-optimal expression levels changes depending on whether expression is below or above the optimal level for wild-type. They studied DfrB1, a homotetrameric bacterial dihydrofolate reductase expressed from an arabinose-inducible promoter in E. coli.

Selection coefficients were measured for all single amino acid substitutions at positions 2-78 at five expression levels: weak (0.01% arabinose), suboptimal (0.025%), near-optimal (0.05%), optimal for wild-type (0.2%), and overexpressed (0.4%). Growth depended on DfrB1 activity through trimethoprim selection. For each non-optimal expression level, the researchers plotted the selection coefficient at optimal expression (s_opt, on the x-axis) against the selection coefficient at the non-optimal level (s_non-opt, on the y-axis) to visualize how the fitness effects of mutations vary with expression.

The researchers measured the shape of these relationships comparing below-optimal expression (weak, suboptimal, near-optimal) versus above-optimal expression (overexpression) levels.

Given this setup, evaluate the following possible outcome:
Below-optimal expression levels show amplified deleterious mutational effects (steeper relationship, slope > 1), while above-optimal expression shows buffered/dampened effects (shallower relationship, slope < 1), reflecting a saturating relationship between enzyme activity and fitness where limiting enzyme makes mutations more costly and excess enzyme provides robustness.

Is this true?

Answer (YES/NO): YES